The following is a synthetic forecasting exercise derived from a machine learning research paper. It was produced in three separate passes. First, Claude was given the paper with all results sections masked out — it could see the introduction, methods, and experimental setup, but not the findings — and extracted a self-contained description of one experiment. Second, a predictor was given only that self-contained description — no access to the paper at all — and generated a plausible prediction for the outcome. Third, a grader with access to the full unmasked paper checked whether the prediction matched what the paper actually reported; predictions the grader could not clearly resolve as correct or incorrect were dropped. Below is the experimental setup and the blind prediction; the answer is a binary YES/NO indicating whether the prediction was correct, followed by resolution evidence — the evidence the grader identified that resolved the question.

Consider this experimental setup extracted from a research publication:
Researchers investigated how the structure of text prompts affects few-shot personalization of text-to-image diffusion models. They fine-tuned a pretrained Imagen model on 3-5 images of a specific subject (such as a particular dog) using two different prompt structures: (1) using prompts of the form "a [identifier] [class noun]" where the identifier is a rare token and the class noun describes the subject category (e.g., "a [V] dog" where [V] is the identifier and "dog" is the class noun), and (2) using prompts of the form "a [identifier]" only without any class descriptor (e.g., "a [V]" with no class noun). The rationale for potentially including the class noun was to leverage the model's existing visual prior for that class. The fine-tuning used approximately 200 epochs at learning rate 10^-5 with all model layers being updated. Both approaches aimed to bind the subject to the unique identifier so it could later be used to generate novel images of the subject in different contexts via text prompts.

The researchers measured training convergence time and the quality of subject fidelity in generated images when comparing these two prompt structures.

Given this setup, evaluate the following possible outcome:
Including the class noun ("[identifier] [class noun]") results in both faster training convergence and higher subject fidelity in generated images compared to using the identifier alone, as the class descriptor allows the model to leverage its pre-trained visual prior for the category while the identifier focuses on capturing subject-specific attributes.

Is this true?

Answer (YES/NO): YES